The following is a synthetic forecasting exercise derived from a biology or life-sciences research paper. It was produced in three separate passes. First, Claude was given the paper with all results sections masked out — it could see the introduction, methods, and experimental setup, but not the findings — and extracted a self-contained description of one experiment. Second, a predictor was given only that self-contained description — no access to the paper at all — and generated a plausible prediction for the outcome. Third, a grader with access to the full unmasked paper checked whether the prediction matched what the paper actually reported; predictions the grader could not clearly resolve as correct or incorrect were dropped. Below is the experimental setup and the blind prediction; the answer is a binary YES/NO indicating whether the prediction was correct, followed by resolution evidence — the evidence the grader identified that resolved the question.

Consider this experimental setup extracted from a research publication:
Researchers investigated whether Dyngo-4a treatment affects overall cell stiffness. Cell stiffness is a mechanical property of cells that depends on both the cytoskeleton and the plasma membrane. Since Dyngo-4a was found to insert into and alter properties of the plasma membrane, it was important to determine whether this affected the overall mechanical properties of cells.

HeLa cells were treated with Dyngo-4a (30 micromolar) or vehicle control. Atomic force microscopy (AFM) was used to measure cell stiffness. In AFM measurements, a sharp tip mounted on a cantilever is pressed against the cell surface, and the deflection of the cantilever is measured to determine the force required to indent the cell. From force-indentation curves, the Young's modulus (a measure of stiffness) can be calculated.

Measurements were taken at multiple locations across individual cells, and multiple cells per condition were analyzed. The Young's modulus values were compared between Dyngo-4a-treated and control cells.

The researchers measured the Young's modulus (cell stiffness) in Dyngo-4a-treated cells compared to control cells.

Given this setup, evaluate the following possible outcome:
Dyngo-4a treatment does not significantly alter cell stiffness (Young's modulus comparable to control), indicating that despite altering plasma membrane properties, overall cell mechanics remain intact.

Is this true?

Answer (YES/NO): YES